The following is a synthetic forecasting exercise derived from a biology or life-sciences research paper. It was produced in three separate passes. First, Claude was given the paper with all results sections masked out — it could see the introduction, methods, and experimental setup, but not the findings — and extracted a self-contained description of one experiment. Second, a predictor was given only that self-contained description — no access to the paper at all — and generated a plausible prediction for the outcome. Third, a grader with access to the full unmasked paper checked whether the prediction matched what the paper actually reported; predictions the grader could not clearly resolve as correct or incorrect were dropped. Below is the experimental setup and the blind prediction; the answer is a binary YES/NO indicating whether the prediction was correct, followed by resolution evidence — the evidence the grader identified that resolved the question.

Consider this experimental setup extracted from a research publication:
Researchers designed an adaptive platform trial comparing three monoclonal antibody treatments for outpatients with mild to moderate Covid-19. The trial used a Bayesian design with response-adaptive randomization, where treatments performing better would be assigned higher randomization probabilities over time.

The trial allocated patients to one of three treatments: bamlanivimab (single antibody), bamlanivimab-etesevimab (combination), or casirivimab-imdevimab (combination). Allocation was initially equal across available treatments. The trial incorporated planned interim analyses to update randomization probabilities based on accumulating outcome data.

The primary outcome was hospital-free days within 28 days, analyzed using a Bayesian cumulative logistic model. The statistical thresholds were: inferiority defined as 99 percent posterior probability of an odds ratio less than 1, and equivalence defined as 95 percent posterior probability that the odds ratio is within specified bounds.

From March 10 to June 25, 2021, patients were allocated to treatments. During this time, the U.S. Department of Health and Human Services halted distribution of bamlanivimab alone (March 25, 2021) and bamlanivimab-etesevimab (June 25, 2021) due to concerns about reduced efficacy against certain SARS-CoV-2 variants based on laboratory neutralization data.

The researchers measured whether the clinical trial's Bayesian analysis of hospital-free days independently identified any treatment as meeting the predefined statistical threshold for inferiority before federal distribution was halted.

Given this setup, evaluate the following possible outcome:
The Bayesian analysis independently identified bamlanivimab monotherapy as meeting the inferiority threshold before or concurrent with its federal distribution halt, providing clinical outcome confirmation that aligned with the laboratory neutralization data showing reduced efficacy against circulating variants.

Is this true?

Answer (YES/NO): NO